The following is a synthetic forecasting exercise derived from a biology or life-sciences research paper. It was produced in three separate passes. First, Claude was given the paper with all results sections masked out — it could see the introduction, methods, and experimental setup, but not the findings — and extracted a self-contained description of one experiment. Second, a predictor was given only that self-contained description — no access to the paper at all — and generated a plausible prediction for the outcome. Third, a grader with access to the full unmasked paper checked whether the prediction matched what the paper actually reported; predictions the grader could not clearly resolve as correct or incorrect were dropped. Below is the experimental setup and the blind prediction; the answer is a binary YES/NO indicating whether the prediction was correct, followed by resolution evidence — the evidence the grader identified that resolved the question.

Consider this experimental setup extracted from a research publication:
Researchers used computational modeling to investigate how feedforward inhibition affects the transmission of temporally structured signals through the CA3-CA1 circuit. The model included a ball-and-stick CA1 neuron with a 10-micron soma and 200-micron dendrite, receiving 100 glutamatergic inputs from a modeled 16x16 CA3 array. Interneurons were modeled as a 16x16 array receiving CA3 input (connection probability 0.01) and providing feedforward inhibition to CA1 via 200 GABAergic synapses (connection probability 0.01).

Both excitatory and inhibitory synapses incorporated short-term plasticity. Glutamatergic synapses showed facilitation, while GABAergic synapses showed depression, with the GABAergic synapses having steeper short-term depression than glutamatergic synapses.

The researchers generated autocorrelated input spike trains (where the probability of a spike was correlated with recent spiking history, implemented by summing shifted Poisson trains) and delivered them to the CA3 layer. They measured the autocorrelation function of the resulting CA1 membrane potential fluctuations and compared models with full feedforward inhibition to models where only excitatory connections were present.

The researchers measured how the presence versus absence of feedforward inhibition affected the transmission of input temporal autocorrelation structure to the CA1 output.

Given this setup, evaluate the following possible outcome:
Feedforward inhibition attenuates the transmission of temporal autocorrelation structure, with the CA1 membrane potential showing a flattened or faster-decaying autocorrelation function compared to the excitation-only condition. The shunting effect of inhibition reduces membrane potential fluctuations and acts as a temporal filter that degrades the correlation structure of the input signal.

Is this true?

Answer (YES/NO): NO